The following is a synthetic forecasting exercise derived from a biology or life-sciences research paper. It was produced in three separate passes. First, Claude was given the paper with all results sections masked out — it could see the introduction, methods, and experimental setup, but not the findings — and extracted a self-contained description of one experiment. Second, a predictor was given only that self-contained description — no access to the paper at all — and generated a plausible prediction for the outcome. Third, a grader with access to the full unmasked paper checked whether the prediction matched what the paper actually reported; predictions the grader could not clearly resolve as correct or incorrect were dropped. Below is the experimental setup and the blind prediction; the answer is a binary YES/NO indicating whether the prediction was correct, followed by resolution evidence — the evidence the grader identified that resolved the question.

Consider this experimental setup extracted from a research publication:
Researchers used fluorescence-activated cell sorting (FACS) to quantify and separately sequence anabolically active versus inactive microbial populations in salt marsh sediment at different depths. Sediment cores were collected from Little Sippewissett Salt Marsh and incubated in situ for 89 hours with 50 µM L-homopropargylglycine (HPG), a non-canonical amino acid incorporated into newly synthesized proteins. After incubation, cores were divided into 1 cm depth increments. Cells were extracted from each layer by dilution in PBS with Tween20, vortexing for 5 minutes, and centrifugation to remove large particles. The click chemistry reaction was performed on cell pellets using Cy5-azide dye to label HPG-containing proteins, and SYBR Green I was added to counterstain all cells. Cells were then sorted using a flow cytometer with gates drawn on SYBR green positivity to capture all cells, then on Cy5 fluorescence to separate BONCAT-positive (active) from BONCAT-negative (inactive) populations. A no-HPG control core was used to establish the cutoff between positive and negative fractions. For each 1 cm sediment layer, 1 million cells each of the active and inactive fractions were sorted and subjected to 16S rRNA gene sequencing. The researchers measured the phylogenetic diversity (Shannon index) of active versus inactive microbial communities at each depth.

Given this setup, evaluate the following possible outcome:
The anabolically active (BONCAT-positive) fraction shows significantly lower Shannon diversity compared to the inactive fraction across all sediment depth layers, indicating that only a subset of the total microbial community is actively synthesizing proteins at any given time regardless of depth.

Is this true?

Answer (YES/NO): NO